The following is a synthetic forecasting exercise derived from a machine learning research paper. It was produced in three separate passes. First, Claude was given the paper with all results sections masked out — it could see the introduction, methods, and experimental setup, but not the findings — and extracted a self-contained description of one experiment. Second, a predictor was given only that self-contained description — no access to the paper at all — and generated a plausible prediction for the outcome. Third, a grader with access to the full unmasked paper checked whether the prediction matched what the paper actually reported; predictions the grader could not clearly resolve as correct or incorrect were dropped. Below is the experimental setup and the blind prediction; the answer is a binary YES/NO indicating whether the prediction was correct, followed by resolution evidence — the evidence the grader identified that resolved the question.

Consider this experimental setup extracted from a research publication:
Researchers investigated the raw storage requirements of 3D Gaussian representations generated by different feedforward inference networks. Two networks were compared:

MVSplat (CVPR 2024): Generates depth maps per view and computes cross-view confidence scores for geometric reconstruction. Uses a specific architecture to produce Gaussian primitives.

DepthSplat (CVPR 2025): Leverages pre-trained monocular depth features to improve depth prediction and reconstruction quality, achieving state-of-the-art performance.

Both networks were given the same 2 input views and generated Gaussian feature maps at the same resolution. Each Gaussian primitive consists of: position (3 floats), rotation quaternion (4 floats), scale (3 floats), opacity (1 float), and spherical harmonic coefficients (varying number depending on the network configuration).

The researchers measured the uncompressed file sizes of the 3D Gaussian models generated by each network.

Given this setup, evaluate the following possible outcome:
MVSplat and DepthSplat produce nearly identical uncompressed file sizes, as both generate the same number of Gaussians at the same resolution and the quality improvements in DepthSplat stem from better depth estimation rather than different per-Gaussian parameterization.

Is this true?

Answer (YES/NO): NO